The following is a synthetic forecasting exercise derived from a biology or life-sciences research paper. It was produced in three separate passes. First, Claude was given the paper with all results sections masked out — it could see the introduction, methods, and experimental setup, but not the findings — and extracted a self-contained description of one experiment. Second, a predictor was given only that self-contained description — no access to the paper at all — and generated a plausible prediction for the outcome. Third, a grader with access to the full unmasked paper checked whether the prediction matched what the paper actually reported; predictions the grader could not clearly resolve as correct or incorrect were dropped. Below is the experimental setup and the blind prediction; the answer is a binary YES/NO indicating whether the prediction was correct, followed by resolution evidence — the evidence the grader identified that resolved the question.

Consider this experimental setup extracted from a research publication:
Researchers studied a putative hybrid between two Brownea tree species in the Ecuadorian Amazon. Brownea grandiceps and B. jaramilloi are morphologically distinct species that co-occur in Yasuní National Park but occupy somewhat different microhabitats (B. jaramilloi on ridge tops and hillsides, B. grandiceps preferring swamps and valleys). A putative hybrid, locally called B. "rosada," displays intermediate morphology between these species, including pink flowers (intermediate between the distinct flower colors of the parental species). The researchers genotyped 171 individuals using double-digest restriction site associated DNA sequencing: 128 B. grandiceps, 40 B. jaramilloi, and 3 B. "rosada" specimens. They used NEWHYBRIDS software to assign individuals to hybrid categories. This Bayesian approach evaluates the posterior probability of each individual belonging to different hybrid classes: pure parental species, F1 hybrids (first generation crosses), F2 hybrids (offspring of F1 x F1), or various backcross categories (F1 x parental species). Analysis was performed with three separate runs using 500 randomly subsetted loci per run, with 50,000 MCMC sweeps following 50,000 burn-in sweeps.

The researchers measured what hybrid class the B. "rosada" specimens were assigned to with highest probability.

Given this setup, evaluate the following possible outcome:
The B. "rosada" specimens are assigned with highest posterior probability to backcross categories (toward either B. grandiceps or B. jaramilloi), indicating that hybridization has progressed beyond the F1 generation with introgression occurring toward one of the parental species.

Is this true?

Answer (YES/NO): NO